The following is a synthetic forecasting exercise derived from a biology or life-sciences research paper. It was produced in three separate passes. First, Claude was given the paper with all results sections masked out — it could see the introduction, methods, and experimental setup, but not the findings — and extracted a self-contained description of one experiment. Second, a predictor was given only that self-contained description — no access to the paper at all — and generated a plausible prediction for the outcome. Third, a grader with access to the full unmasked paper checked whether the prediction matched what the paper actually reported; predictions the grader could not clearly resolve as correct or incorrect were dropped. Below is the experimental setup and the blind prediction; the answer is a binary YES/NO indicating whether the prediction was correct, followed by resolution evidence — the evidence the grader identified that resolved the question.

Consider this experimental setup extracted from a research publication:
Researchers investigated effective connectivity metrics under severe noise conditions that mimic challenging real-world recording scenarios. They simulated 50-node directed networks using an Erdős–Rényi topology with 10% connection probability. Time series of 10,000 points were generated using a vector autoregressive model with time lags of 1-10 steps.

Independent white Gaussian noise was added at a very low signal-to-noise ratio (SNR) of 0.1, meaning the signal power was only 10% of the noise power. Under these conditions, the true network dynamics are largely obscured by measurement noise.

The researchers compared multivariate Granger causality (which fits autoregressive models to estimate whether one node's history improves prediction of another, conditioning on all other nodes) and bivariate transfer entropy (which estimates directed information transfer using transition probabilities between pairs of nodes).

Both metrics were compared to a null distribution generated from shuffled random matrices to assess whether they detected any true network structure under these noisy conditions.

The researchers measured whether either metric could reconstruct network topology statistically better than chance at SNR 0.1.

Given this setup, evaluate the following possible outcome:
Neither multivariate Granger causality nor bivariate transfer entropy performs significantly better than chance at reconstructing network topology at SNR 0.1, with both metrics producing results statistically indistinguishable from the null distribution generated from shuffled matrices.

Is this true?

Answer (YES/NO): NO